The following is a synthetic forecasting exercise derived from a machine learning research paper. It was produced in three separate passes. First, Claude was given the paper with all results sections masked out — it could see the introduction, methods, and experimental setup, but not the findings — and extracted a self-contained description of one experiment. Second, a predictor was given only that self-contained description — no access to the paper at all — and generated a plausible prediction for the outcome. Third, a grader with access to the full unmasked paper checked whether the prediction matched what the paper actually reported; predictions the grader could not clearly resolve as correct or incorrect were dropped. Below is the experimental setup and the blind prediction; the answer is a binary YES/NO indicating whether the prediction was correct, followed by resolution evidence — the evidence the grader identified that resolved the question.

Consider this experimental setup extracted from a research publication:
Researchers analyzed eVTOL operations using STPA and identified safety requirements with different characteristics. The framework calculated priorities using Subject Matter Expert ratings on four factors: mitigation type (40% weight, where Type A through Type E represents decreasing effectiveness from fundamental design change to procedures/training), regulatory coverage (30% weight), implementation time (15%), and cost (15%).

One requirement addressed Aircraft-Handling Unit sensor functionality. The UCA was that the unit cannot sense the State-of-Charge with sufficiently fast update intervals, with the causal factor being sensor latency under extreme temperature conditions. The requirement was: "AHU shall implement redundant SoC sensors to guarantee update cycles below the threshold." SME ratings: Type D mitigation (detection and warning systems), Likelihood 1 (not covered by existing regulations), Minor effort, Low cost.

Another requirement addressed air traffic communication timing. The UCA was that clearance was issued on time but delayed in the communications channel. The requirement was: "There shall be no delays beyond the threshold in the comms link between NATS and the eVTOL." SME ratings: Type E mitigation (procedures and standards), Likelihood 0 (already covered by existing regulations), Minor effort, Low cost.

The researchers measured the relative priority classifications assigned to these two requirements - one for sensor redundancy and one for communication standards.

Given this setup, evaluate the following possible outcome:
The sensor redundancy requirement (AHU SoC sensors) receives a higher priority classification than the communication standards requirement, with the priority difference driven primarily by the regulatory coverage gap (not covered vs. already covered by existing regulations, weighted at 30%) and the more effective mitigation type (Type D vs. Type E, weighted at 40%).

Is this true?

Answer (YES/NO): YES